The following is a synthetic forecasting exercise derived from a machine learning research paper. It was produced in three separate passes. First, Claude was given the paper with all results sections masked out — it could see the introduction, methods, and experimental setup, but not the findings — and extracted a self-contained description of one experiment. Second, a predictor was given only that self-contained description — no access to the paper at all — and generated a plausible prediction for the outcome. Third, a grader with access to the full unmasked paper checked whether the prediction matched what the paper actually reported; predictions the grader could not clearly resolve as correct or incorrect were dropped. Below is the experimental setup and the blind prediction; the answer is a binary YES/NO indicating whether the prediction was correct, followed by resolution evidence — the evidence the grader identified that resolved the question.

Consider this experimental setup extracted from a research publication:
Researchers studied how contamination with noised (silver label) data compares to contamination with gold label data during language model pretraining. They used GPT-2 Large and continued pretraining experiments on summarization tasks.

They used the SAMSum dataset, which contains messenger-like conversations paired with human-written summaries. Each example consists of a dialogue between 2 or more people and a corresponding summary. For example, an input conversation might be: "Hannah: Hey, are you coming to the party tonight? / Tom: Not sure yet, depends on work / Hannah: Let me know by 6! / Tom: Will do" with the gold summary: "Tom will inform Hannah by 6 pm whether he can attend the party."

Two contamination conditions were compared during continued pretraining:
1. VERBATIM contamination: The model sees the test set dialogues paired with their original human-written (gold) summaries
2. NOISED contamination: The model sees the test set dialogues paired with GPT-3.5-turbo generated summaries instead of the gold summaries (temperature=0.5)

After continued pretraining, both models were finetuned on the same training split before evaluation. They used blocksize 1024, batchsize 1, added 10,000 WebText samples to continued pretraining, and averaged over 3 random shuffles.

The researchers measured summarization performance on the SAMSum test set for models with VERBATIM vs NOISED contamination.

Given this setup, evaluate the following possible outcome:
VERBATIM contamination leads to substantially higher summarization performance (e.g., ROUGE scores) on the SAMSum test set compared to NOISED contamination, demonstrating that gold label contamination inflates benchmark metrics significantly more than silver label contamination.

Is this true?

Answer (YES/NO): NO